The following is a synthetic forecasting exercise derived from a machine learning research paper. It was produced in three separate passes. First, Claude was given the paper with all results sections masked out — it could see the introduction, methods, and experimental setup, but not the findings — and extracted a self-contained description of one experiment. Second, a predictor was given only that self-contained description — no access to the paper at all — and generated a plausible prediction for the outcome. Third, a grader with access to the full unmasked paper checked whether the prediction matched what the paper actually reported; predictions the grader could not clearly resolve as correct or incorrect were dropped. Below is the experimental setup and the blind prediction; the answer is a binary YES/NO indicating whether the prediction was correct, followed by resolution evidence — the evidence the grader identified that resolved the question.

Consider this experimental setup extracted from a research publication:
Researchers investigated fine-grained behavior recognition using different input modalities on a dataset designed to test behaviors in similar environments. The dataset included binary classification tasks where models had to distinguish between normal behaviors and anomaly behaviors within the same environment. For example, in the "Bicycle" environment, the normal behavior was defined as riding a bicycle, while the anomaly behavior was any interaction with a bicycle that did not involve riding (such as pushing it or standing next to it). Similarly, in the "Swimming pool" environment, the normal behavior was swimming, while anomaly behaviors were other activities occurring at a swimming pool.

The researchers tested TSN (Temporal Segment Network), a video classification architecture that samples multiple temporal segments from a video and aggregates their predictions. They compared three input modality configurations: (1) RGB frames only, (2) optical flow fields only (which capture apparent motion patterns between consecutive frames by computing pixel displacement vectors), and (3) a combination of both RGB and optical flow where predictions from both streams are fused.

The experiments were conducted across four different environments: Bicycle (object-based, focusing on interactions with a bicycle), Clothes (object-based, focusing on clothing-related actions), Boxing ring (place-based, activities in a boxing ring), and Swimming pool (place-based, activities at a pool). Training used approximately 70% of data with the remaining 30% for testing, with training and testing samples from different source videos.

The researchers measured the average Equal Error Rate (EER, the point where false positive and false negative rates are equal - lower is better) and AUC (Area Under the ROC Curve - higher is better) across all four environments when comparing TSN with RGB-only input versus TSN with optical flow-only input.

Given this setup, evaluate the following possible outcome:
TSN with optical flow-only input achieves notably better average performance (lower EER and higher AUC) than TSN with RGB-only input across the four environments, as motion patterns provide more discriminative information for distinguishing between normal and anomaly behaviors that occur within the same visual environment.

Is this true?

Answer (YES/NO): NO